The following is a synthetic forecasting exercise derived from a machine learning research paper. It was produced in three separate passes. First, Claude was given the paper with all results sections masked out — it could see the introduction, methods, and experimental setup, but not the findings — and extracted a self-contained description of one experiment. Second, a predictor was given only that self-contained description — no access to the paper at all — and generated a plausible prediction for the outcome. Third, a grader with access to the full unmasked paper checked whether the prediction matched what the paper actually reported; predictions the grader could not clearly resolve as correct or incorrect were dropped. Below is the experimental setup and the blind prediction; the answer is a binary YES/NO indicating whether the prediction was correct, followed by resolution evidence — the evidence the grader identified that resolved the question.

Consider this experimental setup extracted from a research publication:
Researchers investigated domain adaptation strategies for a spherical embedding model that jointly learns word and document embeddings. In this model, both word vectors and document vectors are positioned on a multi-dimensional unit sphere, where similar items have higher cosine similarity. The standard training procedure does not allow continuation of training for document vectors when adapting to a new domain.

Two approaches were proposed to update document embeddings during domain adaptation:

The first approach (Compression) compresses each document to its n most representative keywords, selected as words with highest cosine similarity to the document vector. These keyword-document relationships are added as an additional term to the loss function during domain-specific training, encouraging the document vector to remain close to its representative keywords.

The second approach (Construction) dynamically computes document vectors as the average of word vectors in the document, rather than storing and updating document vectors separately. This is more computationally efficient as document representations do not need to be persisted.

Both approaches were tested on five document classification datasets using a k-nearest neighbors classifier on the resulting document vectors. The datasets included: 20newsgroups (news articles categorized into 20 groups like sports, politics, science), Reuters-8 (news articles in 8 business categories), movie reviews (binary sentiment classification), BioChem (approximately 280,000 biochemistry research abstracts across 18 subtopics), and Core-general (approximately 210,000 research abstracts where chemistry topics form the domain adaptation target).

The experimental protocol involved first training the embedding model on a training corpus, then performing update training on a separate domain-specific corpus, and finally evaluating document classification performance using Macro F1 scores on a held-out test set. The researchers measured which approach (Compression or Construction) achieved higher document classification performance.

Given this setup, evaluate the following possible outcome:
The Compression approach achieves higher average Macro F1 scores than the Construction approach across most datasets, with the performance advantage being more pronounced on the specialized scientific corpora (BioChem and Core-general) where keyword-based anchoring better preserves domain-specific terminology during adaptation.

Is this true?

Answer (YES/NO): NO